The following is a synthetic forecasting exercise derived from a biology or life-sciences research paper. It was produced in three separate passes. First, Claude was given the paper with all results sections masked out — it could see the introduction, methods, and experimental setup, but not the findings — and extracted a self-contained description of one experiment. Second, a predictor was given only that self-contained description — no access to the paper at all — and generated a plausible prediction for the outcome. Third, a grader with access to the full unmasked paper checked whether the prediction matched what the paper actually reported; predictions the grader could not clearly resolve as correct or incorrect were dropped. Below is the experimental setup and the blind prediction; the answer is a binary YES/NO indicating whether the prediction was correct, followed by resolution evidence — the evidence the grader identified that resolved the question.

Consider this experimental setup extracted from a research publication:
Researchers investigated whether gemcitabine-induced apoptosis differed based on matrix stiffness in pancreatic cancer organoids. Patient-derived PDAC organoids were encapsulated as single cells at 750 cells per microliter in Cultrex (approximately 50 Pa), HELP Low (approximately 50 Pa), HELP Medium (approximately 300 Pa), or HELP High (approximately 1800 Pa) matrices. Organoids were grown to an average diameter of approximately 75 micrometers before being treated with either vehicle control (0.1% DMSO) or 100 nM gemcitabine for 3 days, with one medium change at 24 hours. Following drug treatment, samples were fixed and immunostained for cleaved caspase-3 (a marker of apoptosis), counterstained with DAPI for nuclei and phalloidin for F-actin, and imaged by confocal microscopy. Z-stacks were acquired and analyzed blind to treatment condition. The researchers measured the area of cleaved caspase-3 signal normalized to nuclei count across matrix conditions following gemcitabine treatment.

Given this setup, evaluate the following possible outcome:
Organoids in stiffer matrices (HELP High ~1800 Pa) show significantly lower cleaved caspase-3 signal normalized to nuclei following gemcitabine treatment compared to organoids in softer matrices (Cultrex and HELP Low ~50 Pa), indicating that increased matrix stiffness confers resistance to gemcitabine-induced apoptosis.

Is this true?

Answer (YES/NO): YES